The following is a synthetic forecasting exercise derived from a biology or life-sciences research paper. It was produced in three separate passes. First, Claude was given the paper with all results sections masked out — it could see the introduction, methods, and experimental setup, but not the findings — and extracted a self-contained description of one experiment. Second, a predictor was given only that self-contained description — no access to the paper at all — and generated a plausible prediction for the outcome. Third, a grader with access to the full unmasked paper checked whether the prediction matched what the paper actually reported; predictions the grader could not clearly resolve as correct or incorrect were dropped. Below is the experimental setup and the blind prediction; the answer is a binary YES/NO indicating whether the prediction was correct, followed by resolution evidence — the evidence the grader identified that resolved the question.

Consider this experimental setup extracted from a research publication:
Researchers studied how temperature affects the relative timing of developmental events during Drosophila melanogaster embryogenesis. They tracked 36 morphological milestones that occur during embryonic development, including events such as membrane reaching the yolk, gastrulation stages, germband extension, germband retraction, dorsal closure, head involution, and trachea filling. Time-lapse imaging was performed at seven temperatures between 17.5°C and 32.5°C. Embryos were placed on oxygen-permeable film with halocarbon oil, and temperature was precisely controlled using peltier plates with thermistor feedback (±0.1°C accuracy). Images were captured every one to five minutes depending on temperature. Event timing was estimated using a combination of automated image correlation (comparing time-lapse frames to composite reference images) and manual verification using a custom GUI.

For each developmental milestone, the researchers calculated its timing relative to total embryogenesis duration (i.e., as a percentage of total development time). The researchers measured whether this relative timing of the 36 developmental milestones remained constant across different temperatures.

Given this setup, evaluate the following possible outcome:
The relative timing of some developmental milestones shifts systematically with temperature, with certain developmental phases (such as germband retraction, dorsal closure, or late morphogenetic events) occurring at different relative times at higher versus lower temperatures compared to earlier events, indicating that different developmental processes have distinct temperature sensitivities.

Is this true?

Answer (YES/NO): NO